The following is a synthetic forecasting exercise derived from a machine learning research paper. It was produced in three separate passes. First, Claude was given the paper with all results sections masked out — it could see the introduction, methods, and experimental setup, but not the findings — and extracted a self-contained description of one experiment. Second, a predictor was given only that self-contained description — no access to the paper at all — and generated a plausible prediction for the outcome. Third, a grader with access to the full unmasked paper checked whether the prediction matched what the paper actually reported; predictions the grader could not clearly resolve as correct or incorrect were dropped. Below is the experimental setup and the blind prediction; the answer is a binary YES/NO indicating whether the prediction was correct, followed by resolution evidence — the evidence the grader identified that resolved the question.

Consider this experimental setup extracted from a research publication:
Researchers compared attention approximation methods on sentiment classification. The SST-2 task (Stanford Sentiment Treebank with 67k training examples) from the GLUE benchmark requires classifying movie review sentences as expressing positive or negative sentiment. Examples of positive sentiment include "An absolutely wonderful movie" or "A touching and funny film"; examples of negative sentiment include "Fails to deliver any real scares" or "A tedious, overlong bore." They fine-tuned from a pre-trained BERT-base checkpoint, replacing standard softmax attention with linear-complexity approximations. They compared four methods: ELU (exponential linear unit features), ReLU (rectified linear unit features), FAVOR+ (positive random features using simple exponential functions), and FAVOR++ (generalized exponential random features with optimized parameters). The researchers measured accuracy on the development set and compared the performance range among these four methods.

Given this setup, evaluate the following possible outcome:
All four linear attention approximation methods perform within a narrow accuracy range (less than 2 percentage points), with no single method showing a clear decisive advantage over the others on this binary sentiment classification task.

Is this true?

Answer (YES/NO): YES